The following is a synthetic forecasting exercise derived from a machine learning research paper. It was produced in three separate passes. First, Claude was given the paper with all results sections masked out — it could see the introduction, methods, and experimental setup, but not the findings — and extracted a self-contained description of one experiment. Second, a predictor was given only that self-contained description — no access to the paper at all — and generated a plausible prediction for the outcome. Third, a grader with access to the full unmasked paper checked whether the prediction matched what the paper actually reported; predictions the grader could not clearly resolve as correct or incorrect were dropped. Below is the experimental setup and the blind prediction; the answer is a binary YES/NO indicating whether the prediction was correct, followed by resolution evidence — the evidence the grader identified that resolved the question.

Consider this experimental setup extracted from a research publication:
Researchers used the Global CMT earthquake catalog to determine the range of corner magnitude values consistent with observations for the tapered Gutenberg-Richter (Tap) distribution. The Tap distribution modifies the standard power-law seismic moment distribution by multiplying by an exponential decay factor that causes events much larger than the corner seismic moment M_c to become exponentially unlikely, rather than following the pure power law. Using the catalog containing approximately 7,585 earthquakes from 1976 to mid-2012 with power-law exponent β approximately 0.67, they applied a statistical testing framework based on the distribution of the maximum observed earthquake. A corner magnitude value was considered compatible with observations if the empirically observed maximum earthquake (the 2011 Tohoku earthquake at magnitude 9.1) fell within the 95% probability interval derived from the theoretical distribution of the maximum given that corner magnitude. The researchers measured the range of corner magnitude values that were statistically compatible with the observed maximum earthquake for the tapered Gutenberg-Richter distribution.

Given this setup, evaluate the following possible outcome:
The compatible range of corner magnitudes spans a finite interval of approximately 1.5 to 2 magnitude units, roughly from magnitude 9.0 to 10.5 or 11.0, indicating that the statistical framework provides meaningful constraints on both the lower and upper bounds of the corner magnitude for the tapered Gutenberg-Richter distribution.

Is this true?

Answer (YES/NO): NO